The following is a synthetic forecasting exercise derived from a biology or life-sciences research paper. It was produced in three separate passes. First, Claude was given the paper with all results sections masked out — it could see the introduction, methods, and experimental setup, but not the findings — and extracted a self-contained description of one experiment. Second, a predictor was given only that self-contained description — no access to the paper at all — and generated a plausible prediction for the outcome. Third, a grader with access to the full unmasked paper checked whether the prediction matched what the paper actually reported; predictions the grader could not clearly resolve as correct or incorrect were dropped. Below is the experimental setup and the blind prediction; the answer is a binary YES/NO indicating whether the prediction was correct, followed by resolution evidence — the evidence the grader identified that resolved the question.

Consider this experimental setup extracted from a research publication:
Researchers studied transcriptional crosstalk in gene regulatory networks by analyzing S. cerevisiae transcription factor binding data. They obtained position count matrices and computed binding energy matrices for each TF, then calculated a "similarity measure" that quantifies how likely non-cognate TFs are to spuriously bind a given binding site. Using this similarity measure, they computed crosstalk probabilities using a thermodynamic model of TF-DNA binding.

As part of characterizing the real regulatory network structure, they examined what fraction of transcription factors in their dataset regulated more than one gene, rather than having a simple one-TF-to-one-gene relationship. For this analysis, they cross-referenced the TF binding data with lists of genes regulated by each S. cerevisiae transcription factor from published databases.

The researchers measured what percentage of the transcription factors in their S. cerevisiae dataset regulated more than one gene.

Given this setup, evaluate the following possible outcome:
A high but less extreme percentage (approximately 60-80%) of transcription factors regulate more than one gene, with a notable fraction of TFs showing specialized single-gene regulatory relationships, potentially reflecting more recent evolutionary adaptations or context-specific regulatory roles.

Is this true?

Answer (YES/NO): NO